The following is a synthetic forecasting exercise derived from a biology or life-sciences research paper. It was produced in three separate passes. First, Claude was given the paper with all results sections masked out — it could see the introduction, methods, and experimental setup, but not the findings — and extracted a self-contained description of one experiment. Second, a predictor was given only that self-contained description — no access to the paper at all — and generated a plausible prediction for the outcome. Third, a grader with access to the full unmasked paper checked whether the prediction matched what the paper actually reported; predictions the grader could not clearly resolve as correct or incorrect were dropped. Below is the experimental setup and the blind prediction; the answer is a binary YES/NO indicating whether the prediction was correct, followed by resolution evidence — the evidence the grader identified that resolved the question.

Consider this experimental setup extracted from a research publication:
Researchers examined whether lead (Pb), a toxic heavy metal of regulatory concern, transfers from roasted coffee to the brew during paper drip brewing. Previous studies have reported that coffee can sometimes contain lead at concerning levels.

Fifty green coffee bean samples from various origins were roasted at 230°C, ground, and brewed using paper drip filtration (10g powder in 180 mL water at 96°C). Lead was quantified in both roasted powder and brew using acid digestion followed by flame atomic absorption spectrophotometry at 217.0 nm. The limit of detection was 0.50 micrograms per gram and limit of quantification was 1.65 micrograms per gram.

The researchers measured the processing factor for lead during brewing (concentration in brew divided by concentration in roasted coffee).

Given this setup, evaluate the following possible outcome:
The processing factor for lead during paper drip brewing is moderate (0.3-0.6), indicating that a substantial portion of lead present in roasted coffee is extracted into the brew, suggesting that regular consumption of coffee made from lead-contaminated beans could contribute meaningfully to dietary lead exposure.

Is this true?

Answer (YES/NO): NO